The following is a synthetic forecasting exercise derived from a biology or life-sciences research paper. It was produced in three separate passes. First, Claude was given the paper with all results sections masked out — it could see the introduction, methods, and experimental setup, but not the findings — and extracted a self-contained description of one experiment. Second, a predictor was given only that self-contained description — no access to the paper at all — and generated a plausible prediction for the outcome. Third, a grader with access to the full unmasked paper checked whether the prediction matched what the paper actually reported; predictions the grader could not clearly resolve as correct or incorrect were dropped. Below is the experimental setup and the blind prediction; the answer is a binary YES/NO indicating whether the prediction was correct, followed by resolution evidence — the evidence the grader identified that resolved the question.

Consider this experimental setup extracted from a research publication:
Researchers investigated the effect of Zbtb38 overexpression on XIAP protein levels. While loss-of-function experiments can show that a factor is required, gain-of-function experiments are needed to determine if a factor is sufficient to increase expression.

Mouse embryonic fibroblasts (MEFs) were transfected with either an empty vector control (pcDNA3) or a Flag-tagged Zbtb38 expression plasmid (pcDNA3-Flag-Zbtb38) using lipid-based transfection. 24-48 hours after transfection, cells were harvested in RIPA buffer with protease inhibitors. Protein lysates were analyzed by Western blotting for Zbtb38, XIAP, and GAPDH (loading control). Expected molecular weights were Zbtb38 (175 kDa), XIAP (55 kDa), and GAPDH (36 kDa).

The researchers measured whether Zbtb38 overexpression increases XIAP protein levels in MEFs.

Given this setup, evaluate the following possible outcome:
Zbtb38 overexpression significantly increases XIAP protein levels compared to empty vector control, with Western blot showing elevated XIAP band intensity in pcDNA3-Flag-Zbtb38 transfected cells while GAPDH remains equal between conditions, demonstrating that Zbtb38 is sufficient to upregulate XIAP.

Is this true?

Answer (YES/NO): YES